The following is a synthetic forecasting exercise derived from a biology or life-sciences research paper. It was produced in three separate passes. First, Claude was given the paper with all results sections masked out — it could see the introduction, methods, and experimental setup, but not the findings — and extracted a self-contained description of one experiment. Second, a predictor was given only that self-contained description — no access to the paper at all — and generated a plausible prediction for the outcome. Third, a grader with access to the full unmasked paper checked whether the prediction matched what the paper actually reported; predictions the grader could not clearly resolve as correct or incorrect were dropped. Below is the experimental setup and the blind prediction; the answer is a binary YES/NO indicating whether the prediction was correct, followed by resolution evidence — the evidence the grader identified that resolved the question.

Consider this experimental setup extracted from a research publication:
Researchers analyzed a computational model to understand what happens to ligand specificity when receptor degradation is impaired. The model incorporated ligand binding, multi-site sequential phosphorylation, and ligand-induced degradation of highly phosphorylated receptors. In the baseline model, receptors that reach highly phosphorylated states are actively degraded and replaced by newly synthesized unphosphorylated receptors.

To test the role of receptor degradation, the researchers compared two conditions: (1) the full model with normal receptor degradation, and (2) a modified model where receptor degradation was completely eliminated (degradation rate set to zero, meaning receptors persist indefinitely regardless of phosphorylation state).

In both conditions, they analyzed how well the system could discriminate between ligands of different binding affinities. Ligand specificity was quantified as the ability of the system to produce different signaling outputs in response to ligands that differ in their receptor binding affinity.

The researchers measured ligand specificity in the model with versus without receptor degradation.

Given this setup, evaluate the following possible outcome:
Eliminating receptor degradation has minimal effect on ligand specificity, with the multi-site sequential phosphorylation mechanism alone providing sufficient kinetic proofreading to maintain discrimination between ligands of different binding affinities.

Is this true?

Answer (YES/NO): NO